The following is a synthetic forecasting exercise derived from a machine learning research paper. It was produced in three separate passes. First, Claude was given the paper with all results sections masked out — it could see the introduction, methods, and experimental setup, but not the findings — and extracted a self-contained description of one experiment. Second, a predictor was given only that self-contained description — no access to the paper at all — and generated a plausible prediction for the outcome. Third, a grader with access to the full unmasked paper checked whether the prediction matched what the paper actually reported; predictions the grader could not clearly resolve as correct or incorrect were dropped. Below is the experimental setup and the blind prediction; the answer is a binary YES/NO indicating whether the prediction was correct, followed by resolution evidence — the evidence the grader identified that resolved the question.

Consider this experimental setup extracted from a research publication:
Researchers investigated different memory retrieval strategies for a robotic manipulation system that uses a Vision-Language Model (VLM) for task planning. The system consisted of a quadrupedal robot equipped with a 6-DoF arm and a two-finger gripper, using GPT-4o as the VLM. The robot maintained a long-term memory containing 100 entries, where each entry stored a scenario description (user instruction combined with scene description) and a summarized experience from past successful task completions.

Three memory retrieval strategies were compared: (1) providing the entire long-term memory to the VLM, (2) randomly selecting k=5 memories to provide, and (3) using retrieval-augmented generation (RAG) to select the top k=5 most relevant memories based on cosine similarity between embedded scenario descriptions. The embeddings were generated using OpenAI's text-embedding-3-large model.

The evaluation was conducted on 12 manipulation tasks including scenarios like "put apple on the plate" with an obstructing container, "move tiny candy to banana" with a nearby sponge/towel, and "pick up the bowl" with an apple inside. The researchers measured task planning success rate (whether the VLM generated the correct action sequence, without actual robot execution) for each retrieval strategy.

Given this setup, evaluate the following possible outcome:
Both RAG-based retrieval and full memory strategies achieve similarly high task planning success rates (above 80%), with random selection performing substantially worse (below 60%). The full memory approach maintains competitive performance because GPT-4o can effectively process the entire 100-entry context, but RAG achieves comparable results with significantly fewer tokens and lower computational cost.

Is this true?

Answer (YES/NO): NO